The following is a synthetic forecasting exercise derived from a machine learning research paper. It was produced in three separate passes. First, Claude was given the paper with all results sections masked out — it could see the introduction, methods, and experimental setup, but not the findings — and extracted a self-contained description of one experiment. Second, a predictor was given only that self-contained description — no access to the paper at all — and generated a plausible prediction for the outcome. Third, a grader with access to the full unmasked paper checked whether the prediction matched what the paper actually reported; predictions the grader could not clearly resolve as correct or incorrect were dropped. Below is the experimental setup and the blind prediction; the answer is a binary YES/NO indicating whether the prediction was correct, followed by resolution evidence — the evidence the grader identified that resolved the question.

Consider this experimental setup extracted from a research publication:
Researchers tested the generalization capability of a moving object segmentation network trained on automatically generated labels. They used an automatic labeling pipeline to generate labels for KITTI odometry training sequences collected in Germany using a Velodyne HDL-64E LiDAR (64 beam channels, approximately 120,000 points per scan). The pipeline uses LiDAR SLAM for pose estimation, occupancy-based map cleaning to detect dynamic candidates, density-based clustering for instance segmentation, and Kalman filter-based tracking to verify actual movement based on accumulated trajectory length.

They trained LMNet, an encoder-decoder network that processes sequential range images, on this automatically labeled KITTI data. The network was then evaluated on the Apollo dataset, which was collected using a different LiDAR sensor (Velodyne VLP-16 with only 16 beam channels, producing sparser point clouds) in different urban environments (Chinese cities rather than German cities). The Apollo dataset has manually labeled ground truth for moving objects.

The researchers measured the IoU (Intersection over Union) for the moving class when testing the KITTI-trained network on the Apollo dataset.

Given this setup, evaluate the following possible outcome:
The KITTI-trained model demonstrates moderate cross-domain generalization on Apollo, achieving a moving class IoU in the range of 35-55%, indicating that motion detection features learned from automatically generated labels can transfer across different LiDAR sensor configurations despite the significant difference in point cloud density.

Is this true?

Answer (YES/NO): NO